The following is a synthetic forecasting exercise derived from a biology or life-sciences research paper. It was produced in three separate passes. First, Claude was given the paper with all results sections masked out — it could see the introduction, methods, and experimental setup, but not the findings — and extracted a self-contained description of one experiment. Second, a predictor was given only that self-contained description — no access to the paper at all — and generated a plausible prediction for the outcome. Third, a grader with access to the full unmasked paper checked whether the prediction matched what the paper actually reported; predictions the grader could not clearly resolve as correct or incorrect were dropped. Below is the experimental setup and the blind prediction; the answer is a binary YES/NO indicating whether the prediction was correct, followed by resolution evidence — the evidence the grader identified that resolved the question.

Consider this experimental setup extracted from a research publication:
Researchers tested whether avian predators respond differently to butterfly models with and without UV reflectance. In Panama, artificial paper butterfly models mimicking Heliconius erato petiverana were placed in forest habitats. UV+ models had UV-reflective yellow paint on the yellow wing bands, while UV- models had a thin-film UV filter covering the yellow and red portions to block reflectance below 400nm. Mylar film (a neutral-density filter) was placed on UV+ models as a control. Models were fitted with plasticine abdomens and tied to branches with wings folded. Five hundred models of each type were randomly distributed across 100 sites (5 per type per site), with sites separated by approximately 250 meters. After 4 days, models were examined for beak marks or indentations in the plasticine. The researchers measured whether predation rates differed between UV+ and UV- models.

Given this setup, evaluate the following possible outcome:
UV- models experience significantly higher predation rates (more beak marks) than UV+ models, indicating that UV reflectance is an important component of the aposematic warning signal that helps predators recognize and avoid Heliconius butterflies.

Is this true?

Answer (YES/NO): NO